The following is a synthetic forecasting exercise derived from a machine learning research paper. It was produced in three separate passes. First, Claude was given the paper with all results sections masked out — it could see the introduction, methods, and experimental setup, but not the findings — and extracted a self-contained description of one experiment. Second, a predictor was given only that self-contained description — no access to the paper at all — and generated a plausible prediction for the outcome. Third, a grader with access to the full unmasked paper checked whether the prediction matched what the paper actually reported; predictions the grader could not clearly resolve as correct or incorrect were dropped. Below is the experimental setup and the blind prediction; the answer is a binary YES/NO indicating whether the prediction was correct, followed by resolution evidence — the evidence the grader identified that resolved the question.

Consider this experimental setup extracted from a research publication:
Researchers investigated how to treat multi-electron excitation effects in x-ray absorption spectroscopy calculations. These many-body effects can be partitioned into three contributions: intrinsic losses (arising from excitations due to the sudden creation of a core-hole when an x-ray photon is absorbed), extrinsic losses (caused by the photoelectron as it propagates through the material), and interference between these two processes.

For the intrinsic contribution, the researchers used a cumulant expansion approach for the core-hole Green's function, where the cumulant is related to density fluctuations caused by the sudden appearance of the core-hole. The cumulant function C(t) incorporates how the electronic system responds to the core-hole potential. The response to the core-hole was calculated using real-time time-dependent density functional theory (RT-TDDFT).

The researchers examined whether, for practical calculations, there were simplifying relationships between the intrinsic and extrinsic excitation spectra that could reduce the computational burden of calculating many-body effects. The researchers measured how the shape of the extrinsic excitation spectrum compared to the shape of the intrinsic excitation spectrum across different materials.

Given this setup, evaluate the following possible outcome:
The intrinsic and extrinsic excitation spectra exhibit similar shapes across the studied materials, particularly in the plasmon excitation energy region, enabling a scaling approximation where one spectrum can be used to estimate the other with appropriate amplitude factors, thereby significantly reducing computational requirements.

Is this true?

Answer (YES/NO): YES